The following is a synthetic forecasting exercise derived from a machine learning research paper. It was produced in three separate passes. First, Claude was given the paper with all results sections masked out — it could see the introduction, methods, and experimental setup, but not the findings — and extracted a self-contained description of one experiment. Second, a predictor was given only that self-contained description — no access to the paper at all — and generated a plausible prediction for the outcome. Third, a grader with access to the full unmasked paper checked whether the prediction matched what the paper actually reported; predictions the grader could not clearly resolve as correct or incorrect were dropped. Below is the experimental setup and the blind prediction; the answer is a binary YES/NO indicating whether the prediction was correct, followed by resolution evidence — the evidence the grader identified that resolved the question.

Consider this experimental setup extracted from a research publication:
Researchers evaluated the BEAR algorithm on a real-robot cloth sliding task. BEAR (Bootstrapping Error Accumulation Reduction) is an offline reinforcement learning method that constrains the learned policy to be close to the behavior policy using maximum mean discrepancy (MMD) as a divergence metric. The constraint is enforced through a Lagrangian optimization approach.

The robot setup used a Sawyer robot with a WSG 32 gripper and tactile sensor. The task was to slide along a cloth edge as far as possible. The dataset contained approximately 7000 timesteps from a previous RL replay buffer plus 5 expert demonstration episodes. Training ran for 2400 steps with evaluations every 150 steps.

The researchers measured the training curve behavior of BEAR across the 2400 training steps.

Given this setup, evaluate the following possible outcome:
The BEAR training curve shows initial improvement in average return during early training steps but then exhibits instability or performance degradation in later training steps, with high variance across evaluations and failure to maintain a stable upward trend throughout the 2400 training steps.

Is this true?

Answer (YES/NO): YES